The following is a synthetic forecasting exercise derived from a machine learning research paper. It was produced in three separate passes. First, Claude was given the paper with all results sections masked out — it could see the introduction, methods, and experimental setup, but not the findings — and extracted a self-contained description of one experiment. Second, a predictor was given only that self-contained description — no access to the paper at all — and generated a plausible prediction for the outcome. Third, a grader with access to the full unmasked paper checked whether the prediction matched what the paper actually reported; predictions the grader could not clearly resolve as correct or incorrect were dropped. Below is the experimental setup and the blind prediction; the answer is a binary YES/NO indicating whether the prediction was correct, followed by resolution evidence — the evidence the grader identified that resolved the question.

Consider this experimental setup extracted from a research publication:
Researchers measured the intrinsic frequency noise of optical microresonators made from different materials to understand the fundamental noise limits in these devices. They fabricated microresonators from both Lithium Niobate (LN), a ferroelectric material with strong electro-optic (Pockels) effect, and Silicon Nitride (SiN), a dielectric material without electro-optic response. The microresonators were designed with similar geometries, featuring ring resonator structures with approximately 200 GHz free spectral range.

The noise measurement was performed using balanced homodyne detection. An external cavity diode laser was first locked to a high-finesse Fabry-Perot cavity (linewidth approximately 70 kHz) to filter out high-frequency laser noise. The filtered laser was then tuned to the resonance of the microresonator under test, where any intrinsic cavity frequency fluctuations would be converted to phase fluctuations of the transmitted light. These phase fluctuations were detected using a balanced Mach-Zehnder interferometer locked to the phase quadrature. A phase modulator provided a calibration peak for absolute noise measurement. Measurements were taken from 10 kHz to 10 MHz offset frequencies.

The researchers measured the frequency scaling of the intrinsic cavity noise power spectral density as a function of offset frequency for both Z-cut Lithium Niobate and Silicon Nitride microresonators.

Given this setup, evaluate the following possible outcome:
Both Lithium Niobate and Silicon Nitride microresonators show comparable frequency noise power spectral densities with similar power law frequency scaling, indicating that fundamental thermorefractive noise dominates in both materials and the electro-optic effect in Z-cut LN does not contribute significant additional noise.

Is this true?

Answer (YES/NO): NO